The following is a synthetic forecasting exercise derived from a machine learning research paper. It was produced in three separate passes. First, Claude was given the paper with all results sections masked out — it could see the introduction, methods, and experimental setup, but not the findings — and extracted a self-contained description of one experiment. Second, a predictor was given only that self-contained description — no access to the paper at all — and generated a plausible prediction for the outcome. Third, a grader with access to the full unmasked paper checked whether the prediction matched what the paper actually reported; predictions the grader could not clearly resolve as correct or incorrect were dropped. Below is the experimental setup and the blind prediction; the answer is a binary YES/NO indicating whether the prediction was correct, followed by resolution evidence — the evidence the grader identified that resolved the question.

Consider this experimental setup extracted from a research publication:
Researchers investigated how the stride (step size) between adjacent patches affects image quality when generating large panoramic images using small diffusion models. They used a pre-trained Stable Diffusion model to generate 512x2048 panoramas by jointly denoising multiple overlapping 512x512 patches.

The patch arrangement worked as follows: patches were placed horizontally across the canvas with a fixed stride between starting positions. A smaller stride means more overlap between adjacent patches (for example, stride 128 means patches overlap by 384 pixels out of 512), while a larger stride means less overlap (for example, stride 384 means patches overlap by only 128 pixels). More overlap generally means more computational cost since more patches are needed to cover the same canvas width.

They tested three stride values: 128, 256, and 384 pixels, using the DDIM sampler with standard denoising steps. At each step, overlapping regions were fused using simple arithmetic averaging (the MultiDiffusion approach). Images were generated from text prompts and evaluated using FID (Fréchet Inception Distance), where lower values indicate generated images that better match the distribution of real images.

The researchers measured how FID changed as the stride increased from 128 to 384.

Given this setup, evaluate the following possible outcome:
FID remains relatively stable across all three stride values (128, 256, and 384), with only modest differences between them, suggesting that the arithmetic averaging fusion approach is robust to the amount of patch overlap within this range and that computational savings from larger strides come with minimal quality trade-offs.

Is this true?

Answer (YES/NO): NO